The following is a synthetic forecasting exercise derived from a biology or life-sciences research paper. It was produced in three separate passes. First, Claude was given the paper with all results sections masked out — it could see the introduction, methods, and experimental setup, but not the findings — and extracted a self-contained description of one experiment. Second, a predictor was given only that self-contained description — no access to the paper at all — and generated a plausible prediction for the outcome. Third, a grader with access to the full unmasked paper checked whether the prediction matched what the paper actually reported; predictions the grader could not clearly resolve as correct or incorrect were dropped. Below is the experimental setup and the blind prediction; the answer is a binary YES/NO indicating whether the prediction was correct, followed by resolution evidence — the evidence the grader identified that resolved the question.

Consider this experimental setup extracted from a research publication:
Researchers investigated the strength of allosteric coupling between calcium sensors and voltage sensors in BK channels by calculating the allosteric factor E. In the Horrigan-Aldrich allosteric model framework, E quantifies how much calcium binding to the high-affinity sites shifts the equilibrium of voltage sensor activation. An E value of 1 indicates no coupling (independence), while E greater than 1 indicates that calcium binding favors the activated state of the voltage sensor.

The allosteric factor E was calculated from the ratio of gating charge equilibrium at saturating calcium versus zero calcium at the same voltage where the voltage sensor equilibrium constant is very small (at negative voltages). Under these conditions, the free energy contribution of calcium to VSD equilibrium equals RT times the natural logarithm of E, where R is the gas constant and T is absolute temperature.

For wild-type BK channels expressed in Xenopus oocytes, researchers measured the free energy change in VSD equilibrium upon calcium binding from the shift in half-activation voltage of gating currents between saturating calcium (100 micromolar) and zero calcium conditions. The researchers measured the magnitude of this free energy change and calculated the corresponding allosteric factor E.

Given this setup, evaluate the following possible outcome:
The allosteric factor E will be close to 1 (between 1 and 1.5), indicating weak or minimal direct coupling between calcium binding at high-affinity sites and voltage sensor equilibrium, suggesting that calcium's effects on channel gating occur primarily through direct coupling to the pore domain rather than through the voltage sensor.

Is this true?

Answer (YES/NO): NO